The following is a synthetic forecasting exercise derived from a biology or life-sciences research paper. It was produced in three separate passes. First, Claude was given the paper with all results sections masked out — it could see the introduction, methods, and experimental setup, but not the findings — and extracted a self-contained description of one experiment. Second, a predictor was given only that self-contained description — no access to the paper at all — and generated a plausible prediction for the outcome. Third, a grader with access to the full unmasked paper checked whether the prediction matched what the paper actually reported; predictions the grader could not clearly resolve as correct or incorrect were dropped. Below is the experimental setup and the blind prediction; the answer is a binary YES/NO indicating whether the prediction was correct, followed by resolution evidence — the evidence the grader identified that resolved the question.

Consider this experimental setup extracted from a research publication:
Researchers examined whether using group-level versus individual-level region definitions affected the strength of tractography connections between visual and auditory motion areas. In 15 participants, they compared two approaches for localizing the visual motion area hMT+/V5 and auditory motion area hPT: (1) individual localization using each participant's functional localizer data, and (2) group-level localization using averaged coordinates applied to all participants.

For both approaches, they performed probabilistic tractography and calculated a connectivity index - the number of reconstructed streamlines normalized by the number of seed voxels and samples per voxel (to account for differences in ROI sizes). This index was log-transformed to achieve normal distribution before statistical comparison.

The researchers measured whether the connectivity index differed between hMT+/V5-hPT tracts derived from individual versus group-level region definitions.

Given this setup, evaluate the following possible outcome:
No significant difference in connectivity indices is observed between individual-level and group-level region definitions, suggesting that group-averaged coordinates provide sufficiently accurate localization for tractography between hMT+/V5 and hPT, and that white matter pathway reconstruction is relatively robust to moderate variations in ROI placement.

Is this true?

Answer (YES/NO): NO